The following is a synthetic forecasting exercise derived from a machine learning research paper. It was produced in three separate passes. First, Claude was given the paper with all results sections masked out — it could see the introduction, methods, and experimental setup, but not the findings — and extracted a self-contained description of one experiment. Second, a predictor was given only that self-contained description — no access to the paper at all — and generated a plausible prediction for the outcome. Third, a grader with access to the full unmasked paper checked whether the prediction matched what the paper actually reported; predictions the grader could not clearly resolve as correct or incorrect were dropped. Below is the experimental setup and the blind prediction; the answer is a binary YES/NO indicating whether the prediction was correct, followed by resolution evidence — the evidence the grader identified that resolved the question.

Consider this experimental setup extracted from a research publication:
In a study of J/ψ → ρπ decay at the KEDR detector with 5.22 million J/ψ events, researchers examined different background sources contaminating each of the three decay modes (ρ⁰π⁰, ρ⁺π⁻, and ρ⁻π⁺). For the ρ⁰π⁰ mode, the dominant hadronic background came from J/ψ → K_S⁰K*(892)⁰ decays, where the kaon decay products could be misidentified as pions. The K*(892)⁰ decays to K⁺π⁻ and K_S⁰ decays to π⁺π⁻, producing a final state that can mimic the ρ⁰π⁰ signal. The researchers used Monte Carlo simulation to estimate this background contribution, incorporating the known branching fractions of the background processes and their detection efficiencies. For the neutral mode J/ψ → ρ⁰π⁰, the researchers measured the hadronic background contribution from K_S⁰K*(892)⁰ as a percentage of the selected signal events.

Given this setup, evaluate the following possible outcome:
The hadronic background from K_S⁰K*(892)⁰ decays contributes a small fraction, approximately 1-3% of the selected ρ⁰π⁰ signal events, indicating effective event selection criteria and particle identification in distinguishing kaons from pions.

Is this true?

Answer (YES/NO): NO